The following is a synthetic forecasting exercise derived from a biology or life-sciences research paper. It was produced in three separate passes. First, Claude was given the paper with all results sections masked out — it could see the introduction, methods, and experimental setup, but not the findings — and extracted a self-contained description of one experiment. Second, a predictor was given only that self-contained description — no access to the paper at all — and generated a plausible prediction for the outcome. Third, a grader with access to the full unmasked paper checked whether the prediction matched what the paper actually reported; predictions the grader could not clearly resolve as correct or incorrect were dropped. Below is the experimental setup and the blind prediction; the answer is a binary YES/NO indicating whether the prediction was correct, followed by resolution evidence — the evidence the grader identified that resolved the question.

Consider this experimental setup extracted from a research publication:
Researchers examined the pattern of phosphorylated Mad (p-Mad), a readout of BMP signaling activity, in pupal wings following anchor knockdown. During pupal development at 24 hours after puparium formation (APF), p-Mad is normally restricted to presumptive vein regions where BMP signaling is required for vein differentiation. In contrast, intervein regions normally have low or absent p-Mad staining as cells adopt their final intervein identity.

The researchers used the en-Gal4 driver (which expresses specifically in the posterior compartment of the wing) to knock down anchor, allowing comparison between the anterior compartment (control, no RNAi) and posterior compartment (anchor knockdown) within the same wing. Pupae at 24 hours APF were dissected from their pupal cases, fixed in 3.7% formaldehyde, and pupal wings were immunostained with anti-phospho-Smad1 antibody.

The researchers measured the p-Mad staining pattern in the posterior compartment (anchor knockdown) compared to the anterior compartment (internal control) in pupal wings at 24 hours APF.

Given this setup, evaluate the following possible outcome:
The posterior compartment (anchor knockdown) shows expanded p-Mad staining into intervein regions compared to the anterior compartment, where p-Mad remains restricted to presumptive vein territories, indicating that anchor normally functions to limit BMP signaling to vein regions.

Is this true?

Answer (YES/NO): YES